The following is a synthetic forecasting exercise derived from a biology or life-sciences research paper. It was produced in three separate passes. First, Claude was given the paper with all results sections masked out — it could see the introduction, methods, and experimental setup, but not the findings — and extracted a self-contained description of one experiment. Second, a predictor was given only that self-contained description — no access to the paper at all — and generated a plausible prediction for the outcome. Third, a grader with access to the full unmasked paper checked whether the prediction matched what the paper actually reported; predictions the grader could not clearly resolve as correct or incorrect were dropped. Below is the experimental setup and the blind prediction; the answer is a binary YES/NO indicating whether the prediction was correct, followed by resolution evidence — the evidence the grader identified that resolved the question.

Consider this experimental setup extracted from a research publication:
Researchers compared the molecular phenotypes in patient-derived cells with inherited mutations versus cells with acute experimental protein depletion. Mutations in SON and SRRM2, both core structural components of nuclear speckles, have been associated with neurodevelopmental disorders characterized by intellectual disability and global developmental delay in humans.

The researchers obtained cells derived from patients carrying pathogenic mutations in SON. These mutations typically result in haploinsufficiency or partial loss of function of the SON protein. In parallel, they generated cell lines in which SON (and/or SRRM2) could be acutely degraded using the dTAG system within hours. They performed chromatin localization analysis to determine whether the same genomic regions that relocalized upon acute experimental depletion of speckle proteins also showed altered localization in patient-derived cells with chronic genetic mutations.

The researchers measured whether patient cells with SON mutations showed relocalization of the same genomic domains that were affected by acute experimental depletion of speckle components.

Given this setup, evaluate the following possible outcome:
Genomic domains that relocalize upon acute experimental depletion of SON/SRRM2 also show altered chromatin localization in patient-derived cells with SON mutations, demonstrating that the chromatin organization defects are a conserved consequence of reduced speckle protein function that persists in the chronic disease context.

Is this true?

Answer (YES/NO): YES